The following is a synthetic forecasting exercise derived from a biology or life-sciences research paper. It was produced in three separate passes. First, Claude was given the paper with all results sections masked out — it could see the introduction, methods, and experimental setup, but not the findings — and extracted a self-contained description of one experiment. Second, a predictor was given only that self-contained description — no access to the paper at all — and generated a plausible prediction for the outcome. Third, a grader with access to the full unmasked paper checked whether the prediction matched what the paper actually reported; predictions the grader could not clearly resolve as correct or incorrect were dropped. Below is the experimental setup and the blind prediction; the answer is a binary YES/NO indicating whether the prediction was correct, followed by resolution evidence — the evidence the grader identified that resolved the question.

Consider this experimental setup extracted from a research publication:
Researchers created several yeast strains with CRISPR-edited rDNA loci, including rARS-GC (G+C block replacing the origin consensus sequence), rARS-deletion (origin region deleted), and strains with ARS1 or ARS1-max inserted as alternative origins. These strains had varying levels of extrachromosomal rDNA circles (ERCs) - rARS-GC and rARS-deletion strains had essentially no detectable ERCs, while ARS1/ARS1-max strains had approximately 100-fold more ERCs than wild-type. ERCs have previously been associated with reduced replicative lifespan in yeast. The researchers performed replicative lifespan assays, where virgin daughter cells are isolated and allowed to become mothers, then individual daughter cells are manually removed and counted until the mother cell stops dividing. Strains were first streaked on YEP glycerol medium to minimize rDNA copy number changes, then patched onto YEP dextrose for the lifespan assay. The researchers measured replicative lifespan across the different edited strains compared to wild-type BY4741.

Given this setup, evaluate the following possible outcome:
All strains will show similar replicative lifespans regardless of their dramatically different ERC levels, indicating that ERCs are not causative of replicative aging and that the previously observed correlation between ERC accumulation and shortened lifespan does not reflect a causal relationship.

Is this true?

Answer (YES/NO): YES